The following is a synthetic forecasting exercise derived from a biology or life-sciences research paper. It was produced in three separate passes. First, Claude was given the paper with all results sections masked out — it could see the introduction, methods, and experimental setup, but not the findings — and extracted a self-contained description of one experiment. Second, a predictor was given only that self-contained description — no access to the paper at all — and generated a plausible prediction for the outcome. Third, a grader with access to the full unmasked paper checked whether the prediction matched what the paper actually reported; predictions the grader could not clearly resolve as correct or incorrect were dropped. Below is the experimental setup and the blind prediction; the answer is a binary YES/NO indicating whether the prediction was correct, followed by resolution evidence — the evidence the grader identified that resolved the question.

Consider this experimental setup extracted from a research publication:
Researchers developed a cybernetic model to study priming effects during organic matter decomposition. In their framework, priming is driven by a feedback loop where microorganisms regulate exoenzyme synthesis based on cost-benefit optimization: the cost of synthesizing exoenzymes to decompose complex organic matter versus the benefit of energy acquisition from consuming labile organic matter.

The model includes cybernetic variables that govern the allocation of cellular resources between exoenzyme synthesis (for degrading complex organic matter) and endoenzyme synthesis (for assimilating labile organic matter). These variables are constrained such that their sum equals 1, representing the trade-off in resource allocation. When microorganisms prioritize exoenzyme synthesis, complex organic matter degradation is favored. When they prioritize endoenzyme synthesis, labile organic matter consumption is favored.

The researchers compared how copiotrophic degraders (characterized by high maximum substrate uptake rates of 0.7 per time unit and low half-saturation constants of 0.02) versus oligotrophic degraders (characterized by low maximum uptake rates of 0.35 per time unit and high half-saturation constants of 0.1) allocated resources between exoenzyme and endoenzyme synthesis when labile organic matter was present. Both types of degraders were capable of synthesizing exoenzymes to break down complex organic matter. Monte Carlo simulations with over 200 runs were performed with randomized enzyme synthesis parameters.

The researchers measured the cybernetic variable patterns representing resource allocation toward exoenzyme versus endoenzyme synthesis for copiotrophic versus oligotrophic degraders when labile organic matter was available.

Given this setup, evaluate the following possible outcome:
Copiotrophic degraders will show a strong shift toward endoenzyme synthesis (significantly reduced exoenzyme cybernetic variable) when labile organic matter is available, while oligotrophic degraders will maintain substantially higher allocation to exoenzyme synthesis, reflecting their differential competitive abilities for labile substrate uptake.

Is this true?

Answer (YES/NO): NO